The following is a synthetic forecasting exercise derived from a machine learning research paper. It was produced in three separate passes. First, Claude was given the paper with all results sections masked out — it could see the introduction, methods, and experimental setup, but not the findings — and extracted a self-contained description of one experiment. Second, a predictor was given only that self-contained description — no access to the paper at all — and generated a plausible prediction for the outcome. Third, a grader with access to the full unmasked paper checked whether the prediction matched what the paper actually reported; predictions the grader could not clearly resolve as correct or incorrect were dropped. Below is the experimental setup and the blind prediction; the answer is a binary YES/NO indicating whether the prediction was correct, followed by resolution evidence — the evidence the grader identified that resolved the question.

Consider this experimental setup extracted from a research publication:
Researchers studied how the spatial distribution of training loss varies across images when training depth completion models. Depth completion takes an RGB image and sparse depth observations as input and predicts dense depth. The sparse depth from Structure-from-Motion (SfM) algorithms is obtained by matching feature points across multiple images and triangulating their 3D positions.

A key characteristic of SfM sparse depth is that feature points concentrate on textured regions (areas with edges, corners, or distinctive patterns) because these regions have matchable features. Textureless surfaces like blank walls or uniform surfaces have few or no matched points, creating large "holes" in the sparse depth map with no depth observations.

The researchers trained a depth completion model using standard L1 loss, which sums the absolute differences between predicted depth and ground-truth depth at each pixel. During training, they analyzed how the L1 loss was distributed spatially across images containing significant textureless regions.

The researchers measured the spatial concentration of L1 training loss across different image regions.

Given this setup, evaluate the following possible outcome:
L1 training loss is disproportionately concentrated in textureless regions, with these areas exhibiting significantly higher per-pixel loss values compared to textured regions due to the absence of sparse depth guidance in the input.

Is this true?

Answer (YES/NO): YES